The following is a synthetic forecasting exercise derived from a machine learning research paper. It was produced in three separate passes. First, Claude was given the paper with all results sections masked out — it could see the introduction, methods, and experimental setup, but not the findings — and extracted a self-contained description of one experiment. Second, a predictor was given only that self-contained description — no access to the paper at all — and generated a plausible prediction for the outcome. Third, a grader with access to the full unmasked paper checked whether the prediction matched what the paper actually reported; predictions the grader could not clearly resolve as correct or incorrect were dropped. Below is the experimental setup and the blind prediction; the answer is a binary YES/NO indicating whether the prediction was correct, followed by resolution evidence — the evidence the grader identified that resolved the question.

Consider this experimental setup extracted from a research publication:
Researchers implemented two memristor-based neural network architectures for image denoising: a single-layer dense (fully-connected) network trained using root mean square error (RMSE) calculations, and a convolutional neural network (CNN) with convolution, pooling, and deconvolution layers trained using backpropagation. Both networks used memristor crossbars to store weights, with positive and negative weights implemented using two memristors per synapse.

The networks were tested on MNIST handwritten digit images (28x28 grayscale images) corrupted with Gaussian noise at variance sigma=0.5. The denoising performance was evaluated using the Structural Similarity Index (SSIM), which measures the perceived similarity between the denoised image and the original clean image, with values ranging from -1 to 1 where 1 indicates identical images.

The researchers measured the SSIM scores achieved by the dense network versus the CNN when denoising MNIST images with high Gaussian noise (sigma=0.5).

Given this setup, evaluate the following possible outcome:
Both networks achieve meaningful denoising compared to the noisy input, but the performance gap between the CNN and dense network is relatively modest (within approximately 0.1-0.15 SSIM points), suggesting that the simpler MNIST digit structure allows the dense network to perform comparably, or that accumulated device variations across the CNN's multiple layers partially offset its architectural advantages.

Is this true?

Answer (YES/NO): YES